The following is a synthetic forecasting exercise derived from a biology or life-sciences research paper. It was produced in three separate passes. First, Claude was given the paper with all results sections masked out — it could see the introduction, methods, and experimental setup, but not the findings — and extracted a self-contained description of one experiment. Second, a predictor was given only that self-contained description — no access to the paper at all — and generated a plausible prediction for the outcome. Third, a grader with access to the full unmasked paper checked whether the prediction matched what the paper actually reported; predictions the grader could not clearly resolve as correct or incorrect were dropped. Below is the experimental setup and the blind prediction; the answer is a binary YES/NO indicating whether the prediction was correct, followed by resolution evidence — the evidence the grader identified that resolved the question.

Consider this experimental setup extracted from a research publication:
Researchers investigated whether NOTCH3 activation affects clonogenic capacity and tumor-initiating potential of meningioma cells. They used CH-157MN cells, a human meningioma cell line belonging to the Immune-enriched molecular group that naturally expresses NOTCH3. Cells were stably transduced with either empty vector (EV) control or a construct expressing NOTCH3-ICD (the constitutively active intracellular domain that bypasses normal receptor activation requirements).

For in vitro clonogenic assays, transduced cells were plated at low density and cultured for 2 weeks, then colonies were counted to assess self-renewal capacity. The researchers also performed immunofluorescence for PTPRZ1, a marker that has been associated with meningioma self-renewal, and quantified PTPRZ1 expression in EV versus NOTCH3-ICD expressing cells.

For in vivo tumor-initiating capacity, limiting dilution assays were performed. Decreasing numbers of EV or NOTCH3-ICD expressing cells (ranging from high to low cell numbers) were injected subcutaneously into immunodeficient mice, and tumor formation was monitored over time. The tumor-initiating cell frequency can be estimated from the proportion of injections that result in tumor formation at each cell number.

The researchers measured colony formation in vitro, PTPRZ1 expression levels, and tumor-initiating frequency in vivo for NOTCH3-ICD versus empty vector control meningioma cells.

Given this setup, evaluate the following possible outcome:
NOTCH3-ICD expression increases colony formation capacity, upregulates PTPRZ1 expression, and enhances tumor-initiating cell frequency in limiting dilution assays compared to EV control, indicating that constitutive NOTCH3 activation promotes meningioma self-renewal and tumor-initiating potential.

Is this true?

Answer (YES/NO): YES